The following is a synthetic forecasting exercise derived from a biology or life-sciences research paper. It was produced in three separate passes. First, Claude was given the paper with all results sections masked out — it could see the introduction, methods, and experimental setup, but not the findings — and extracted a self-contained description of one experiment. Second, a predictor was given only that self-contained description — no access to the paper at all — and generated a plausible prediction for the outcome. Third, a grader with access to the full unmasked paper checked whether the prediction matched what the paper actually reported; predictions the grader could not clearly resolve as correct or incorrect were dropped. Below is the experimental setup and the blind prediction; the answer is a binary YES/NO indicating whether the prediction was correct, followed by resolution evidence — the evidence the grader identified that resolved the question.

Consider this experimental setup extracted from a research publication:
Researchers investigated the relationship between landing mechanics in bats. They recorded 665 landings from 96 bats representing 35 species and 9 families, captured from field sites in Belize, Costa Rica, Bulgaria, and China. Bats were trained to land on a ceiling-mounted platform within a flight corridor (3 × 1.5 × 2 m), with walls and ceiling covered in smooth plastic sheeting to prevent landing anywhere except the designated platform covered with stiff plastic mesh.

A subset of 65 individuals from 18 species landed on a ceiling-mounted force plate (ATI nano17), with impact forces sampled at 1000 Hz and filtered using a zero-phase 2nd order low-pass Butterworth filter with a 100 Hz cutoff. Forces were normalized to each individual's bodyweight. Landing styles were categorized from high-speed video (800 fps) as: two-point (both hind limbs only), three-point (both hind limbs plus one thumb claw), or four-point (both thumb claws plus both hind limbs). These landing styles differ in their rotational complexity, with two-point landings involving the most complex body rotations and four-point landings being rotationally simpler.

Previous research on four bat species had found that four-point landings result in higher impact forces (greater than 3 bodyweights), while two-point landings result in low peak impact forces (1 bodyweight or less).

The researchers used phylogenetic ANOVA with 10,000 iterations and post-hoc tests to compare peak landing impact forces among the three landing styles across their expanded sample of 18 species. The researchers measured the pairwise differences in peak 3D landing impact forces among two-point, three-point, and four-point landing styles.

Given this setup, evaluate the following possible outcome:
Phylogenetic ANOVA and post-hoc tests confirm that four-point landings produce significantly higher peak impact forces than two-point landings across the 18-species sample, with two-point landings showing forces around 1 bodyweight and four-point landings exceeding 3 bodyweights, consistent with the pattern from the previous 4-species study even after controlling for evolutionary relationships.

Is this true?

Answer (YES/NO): YES